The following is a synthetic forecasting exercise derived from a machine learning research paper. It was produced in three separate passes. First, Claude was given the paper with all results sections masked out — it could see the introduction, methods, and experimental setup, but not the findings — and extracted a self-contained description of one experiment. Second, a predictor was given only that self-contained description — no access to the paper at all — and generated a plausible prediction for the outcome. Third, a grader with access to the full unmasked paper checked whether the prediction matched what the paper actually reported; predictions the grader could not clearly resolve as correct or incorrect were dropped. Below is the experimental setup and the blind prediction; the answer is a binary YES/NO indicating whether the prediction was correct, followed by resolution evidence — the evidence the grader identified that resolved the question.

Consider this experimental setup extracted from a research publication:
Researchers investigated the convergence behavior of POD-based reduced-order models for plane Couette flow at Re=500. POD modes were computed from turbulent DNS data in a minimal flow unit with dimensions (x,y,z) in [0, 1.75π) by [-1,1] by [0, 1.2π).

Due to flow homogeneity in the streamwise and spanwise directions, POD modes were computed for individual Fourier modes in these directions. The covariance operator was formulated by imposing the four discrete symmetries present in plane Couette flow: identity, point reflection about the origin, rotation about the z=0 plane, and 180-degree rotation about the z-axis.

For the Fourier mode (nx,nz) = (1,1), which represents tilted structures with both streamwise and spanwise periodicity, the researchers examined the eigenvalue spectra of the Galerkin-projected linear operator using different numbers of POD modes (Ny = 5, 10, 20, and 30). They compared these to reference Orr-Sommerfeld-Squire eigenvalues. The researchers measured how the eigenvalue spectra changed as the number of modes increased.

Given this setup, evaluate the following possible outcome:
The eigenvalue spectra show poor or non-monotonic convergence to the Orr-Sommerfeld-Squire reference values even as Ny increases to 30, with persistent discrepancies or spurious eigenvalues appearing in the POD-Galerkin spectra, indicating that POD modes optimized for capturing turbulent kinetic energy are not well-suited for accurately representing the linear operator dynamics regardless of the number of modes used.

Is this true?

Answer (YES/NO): NO